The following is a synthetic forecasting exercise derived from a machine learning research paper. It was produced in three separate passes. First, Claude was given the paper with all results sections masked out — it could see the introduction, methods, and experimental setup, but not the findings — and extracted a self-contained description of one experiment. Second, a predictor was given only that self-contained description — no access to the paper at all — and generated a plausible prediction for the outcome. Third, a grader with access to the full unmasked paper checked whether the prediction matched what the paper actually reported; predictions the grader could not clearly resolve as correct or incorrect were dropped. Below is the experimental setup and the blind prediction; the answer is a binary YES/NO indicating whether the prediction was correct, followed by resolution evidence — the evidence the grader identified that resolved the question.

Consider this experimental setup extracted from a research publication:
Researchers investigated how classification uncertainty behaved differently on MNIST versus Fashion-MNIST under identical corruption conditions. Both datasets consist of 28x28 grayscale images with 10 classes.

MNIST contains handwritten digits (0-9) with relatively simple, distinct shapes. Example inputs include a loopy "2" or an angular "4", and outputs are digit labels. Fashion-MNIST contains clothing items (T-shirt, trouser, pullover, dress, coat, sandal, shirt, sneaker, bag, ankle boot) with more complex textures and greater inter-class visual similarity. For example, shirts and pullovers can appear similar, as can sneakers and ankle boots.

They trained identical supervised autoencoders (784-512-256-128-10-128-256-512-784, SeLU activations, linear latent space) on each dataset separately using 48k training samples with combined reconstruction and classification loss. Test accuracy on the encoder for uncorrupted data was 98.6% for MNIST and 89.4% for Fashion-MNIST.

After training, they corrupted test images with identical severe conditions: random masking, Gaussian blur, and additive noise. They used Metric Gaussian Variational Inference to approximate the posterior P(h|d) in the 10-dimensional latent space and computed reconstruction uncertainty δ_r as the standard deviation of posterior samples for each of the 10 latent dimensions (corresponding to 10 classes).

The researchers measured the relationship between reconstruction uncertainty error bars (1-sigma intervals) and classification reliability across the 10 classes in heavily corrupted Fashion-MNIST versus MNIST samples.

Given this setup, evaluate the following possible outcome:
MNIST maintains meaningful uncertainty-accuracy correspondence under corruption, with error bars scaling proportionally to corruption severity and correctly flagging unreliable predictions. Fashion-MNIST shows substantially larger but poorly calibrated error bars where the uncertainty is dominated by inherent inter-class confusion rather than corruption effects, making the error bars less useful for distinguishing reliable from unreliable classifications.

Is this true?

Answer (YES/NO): NO